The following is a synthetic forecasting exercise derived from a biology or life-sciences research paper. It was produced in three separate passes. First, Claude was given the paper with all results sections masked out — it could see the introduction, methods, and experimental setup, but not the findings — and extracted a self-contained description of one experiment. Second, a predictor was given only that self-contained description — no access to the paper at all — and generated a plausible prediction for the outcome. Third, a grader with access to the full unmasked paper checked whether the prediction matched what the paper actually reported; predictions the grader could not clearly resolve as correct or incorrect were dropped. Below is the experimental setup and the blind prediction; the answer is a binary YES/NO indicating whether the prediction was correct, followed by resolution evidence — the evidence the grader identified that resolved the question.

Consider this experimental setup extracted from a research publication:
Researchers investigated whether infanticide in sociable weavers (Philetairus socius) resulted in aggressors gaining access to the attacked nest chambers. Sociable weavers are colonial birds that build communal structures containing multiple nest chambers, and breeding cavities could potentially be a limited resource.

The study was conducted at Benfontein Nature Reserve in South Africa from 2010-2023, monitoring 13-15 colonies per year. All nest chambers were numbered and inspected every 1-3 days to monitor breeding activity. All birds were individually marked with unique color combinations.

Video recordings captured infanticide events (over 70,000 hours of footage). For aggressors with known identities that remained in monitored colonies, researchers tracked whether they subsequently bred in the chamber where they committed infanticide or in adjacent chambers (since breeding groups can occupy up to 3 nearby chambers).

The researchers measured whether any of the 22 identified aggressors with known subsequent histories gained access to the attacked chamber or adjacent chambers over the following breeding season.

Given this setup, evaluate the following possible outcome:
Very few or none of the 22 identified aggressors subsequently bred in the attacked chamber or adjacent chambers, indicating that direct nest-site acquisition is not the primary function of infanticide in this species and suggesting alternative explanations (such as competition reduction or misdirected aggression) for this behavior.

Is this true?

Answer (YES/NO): YES